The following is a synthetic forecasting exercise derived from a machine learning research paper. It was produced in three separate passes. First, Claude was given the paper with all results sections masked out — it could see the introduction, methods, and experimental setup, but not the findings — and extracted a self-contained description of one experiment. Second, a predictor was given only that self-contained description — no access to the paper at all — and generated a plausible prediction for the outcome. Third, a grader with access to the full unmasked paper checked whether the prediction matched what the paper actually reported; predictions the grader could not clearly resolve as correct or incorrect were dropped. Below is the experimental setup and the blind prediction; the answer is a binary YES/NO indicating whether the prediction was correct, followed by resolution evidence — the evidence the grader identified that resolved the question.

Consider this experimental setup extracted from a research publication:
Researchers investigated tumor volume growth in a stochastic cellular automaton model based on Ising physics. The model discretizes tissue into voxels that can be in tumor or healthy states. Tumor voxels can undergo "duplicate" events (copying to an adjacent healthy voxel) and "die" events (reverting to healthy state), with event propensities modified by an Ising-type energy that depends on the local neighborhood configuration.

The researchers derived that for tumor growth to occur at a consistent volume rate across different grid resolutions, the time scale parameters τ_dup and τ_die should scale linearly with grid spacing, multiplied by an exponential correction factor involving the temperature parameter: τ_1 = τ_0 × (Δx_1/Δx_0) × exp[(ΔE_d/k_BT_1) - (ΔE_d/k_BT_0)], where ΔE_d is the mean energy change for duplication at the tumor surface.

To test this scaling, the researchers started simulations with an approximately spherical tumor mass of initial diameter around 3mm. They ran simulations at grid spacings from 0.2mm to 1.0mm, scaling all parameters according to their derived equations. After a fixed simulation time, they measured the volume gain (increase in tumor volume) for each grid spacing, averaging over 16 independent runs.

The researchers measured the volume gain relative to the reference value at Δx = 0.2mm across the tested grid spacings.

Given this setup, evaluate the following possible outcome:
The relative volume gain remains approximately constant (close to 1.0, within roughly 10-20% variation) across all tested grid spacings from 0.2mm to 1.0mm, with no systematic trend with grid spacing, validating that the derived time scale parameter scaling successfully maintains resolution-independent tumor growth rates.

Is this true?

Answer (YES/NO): YES